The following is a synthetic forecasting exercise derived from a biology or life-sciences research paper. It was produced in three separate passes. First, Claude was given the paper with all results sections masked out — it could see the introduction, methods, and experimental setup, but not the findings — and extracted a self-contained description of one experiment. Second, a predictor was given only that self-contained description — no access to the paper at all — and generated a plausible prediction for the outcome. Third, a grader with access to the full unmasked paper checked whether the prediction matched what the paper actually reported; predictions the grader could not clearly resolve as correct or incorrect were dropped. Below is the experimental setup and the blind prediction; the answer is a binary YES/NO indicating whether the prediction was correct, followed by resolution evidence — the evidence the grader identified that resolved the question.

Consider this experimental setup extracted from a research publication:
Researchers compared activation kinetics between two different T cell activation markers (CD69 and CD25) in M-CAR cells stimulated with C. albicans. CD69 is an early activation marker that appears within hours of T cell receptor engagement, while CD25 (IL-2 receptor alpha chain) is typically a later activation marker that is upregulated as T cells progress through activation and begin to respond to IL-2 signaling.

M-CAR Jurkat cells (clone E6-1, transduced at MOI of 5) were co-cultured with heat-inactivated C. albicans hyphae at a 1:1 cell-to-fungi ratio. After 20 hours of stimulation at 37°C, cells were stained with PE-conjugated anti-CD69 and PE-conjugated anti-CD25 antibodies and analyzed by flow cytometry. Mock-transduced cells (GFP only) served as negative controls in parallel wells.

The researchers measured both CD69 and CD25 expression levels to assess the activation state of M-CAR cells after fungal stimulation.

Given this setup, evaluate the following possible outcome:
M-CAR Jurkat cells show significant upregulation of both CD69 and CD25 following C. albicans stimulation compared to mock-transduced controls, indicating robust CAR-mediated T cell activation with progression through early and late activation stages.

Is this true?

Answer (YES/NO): NO